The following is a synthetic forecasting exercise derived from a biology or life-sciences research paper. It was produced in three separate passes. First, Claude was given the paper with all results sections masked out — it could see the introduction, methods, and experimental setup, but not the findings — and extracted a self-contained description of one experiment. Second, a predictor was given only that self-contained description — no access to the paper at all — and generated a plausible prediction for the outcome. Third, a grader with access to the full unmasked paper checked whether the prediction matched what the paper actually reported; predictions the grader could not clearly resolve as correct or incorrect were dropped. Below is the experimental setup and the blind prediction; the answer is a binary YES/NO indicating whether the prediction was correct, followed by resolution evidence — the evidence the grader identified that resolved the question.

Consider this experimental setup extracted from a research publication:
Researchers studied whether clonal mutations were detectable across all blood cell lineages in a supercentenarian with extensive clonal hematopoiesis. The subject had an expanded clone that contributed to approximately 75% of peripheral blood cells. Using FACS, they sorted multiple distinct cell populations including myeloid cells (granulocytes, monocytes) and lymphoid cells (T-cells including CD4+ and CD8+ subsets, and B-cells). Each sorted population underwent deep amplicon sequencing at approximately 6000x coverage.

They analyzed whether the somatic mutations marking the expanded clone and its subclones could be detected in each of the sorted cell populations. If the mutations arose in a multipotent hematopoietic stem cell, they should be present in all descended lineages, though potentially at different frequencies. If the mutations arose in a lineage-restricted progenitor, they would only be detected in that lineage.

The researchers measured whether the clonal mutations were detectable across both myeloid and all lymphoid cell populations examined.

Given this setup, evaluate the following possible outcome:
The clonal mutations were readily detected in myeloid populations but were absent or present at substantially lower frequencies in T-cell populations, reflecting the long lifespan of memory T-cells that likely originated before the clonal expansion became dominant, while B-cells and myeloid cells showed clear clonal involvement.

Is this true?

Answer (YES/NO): NO